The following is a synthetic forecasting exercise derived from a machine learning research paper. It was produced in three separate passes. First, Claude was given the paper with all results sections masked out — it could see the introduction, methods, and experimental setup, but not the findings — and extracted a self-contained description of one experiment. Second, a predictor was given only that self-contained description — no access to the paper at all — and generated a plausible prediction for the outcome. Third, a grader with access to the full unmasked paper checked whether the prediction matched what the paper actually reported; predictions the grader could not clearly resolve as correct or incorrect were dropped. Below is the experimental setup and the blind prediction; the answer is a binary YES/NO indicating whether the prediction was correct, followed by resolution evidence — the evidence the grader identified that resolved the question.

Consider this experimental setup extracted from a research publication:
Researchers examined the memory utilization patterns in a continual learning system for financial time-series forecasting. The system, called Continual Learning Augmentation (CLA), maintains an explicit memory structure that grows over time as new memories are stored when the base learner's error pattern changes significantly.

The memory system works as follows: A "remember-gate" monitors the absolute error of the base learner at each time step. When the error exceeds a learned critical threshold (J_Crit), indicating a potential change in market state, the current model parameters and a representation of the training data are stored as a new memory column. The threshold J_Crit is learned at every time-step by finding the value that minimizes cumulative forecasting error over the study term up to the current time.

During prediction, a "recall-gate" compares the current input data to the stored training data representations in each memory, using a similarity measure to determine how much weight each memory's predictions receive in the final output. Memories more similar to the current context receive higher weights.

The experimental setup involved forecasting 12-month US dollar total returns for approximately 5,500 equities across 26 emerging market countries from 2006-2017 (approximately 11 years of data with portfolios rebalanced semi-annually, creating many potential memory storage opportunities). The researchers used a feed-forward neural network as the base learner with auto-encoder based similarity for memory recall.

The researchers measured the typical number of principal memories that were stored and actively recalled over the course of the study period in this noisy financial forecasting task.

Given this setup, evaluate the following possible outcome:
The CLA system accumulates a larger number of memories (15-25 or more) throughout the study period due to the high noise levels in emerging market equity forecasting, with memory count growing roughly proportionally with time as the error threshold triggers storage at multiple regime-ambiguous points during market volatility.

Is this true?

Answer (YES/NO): NO